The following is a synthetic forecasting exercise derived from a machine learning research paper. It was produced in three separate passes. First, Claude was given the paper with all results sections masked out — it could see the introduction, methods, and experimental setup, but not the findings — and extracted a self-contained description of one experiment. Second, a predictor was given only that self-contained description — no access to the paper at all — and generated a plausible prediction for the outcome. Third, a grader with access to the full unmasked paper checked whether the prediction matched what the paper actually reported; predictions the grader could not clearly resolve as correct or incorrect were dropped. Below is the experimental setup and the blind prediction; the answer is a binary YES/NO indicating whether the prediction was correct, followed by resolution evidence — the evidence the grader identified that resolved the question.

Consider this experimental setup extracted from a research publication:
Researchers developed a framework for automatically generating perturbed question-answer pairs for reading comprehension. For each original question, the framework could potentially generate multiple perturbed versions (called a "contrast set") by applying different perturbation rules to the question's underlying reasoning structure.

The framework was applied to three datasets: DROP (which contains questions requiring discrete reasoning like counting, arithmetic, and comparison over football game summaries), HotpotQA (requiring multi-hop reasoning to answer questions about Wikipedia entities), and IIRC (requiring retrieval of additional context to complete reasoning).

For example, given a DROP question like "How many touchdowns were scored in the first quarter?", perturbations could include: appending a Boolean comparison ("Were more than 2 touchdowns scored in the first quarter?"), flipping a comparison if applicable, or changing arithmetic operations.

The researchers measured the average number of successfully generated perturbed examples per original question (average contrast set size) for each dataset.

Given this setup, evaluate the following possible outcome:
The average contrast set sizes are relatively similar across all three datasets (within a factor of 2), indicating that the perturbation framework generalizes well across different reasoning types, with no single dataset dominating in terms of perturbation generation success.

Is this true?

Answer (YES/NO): NO